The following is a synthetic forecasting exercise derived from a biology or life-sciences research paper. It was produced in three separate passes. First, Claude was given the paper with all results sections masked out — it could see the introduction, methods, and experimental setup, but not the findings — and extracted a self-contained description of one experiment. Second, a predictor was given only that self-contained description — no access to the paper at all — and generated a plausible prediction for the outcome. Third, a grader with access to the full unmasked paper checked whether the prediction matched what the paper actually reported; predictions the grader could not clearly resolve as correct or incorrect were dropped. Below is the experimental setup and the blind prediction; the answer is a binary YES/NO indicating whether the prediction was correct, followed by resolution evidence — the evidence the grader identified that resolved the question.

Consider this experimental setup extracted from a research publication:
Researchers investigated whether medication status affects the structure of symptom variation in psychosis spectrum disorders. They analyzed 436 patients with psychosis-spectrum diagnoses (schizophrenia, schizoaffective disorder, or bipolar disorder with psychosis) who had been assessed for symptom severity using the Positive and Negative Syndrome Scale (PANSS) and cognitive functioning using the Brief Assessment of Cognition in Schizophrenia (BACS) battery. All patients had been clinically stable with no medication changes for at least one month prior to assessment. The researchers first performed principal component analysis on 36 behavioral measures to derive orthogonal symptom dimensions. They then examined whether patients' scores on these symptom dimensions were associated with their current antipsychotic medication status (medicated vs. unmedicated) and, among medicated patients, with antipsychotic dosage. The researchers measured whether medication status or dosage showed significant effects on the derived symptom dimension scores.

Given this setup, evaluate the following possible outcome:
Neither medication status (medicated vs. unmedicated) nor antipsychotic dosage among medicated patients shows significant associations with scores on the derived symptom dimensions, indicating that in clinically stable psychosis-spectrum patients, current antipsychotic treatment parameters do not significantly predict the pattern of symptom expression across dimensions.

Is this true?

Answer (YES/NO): YES